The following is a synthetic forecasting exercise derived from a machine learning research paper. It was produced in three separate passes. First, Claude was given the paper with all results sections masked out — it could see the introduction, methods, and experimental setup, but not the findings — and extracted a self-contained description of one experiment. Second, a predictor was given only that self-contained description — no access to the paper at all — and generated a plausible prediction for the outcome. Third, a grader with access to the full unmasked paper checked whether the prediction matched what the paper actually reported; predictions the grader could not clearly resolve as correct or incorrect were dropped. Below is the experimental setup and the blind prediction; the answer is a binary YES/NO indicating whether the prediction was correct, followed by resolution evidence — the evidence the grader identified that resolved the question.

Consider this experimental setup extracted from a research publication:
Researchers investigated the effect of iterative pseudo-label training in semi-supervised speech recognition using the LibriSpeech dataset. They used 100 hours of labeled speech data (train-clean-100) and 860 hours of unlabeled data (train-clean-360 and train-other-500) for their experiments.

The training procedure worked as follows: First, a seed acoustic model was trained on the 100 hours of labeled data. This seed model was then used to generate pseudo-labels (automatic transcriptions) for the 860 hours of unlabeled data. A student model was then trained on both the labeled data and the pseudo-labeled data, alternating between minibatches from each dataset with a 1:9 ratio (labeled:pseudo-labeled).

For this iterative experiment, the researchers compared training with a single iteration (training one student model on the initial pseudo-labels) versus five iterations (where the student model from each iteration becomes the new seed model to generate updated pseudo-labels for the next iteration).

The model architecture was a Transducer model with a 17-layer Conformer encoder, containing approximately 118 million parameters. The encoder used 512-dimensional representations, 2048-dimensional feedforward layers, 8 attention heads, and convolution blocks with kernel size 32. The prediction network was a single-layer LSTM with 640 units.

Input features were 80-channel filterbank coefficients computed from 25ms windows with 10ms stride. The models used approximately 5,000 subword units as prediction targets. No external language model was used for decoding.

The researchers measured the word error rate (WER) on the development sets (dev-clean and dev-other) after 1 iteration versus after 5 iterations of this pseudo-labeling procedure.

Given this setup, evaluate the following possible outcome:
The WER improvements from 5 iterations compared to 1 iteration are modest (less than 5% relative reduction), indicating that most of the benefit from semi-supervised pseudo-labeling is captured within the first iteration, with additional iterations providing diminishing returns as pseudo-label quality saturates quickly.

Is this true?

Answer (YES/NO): NO